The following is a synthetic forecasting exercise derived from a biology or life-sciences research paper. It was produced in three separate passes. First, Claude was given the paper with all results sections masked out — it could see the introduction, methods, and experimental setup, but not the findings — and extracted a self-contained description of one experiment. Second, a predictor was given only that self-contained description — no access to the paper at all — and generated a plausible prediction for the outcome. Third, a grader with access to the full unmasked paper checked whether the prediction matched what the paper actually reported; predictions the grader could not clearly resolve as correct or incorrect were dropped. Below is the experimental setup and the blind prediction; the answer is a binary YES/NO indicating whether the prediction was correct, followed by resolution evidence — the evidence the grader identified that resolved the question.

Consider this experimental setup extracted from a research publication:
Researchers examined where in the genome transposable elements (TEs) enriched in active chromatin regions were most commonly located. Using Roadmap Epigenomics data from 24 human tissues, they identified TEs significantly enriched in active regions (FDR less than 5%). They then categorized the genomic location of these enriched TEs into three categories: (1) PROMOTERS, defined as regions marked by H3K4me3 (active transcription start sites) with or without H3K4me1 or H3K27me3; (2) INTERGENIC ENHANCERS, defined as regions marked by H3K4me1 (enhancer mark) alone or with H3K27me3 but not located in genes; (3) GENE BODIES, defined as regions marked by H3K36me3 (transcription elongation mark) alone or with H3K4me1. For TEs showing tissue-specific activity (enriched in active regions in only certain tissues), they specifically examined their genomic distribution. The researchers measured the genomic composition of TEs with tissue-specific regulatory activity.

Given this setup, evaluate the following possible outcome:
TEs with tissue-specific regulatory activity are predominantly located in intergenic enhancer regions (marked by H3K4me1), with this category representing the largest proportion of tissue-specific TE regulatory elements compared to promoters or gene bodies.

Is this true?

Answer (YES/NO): NO